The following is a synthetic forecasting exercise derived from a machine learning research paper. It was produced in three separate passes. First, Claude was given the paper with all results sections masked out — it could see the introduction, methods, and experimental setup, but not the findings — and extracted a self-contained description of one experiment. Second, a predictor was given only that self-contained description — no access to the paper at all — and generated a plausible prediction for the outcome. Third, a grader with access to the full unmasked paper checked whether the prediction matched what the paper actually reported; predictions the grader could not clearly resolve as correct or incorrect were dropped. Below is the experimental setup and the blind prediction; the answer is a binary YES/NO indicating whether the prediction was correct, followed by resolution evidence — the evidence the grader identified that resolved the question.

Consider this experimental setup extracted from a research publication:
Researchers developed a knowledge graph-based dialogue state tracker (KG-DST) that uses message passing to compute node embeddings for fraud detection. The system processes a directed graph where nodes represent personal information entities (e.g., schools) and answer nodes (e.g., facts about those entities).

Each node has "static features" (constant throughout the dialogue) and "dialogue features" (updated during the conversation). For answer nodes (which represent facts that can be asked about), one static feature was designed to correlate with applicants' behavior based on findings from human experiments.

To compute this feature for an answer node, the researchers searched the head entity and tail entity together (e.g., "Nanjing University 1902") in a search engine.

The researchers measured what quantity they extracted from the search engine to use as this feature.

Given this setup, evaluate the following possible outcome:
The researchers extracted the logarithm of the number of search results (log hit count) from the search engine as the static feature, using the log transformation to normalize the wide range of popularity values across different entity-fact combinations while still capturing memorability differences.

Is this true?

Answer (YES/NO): NO